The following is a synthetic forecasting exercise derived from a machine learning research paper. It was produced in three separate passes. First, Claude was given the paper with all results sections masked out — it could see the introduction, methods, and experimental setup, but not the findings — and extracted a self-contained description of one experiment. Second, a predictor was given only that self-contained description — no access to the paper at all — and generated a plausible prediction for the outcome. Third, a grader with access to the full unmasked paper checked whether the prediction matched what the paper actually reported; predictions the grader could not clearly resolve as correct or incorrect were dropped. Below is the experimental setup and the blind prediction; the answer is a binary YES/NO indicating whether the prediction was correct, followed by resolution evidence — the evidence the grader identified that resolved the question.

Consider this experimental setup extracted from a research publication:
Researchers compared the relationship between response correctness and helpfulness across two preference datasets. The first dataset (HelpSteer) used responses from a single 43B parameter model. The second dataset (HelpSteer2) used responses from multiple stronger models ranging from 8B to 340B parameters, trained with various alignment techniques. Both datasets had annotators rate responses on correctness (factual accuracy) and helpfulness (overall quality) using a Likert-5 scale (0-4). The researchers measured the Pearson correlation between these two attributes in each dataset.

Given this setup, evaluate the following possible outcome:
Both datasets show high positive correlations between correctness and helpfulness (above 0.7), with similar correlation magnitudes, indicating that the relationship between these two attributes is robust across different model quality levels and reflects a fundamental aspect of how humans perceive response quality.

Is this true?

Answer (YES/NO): NO